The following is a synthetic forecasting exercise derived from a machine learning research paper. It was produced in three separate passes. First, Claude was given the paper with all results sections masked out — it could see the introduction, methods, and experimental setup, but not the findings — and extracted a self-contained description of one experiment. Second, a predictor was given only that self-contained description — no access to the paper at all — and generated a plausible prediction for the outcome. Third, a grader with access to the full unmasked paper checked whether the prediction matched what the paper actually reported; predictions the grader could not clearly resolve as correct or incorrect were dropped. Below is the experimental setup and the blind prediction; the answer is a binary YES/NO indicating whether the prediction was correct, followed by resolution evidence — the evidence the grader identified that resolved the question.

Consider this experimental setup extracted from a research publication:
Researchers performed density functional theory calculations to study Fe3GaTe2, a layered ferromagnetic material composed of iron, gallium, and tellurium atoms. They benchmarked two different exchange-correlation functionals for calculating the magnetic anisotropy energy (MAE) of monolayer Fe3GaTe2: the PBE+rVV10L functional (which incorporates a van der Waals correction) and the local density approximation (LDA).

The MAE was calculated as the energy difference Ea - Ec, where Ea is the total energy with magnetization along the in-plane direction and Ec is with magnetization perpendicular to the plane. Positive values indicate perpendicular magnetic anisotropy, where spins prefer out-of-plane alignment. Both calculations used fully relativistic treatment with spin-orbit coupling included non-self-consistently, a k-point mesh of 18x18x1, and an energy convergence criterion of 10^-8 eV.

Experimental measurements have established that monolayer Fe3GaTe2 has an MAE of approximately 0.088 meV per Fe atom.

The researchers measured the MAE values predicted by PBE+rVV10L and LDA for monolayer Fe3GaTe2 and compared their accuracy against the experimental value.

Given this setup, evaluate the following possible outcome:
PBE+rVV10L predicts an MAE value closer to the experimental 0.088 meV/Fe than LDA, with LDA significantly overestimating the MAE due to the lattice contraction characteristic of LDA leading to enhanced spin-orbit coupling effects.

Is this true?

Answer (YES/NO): NO